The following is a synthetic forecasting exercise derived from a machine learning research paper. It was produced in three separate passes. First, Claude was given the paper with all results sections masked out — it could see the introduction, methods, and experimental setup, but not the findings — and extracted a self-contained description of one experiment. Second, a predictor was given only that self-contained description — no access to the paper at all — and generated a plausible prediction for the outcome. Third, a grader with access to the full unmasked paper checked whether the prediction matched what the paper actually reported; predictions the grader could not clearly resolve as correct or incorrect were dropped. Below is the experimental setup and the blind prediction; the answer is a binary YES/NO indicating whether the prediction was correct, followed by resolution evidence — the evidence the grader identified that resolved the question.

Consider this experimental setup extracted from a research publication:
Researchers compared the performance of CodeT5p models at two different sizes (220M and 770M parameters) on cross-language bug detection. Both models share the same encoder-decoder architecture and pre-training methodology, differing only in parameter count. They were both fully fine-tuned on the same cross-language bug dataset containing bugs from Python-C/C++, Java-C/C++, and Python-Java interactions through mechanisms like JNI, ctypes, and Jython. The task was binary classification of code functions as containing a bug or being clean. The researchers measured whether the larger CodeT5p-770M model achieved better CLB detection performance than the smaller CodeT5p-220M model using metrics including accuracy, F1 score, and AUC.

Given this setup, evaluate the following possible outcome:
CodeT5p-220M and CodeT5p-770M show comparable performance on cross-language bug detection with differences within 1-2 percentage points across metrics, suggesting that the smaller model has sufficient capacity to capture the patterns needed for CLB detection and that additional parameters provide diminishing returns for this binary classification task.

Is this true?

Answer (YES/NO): NO